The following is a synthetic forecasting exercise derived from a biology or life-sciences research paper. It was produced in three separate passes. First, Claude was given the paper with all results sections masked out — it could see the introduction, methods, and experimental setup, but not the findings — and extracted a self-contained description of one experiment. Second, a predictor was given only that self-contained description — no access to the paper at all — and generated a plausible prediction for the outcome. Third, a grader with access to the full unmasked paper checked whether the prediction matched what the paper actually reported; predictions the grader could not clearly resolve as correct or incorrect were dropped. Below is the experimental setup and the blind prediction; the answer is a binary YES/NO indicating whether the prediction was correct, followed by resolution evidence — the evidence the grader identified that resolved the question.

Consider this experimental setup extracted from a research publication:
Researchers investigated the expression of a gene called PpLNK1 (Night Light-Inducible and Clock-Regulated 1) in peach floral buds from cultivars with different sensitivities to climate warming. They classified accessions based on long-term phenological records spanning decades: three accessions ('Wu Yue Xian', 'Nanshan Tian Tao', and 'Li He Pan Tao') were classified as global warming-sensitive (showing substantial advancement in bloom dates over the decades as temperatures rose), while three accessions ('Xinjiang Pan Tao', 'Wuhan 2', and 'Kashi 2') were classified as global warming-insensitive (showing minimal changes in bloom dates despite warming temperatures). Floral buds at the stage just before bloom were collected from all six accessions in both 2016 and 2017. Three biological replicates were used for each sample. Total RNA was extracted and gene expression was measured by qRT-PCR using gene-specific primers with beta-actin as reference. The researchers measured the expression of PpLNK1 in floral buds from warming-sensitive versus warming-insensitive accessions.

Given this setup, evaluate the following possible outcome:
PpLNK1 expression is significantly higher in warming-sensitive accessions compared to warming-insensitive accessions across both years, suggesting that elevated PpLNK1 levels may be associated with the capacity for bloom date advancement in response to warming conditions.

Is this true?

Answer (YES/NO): YES